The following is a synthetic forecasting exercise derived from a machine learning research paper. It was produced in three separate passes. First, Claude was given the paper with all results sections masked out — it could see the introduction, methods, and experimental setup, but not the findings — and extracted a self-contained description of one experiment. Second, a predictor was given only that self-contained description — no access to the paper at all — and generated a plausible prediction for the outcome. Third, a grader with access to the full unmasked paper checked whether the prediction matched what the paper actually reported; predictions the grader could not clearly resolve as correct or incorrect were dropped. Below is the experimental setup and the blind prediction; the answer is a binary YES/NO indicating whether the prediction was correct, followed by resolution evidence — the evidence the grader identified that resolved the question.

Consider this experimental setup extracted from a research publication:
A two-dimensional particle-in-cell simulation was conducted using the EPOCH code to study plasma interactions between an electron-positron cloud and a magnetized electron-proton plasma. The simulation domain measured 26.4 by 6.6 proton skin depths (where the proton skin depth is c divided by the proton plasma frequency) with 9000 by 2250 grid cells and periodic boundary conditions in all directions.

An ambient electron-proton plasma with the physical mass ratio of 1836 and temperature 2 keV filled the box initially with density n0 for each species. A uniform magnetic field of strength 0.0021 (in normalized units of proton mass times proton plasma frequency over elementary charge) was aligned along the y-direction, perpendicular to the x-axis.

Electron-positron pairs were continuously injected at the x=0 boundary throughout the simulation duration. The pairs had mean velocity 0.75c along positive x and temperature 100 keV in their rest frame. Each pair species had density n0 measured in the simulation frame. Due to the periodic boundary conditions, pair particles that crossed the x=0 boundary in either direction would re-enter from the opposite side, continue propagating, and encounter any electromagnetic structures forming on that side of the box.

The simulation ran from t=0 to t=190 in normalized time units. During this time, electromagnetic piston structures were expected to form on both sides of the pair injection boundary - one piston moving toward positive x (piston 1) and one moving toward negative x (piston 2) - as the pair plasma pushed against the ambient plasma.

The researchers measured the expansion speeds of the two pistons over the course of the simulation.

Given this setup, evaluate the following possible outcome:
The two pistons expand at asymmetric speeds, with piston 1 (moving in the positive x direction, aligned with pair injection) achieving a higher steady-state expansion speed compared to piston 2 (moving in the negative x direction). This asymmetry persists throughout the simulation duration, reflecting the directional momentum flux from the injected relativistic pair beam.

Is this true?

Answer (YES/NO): YES